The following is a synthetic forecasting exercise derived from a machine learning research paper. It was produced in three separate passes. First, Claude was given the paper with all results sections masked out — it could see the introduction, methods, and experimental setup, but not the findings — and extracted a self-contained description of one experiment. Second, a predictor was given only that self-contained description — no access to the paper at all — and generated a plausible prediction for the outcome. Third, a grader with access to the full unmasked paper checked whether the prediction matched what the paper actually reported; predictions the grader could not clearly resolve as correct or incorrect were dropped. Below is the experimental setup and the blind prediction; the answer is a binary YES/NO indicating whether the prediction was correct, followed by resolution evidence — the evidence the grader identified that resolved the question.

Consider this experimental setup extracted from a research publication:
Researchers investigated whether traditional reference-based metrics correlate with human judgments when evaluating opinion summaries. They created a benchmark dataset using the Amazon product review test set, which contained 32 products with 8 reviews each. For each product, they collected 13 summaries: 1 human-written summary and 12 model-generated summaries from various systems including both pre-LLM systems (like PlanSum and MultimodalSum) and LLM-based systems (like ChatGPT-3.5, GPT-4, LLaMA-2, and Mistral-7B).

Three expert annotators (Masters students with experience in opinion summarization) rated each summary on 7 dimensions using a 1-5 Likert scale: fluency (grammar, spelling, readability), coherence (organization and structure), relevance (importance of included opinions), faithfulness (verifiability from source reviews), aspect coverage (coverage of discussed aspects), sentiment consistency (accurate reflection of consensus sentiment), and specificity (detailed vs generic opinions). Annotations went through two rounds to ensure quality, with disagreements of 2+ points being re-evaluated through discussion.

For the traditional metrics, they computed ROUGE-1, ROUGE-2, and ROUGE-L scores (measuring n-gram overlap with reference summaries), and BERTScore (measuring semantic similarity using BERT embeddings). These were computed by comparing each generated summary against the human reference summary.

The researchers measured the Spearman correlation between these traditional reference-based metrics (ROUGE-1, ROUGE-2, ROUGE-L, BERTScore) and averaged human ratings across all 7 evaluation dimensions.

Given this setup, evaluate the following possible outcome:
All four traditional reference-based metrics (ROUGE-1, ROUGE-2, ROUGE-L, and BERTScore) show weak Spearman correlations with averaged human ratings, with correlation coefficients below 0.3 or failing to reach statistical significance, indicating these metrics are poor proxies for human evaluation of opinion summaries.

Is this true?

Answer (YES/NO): NO